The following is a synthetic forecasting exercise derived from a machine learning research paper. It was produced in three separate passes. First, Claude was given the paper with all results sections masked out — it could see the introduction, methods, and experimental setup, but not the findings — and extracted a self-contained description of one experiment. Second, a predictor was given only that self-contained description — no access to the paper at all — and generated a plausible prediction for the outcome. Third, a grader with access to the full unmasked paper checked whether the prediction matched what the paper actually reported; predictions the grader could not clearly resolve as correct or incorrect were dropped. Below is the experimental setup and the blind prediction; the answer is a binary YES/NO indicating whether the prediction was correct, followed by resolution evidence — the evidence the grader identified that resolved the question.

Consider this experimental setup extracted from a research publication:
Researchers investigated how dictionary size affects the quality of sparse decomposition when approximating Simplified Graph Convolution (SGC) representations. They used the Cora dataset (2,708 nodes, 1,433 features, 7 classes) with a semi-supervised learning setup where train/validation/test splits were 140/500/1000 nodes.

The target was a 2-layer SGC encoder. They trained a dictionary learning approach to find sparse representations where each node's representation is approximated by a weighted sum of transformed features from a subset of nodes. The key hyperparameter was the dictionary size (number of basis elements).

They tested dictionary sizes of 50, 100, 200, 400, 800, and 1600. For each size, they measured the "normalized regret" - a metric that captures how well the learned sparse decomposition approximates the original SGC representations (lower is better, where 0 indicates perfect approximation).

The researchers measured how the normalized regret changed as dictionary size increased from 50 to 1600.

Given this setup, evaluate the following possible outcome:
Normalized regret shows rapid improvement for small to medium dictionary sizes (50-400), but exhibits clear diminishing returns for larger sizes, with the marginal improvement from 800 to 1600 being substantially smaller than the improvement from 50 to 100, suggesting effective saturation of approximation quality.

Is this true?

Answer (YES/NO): NO